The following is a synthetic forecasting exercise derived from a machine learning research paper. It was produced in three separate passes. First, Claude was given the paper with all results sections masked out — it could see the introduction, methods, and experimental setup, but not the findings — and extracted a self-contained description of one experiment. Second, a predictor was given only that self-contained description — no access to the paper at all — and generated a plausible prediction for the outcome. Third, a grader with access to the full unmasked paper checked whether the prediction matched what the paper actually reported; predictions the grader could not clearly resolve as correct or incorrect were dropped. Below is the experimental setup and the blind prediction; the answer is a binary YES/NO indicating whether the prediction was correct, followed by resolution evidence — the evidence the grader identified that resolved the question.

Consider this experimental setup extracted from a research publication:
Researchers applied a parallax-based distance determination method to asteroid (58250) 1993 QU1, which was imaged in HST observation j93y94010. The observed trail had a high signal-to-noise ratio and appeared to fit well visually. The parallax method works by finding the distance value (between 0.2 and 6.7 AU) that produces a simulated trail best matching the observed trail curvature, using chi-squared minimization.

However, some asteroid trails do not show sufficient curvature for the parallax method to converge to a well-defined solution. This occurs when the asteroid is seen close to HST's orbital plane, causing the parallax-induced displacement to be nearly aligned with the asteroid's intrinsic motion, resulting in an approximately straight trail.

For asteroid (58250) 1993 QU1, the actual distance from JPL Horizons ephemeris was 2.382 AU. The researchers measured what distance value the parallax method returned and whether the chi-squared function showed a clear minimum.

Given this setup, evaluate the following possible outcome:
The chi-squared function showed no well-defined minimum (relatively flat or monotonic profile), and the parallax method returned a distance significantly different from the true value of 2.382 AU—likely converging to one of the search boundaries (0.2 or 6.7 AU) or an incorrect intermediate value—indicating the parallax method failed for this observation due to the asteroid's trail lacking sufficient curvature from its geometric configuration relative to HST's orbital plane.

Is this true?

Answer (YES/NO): YES